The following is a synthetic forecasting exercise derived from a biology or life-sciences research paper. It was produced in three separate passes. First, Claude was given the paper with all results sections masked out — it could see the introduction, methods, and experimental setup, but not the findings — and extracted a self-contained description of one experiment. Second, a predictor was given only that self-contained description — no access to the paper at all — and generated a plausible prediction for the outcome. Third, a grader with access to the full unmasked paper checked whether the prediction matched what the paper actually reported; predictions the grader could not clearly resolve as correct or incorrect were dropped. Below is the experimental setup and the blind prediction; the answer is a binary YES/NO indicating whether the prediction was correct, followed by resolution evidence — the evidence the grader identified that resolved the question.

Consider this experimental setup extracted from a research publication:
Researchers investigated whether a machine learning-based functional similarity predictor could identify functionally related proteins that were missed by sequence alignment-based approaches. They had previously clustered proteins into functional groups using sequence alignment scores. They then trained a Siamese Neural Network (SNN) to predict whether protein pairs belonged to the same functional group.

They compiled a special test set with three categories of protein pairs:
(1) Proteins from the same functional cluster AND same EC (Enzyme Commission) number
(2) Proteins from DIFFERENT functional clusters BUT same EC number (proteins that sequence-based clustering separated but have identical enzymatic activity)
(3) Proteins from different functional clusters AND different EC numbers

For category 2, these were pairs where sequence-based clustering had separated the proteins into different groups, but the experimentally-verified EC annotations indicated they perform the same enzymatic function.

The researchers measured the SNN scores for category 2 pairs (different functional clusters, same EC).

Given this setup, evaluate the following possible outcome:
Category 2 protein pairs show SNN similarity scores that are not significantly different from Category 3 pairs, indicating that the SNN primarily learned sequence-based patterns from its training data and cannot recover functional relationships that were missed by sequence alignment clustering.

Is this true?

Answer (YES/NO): NO